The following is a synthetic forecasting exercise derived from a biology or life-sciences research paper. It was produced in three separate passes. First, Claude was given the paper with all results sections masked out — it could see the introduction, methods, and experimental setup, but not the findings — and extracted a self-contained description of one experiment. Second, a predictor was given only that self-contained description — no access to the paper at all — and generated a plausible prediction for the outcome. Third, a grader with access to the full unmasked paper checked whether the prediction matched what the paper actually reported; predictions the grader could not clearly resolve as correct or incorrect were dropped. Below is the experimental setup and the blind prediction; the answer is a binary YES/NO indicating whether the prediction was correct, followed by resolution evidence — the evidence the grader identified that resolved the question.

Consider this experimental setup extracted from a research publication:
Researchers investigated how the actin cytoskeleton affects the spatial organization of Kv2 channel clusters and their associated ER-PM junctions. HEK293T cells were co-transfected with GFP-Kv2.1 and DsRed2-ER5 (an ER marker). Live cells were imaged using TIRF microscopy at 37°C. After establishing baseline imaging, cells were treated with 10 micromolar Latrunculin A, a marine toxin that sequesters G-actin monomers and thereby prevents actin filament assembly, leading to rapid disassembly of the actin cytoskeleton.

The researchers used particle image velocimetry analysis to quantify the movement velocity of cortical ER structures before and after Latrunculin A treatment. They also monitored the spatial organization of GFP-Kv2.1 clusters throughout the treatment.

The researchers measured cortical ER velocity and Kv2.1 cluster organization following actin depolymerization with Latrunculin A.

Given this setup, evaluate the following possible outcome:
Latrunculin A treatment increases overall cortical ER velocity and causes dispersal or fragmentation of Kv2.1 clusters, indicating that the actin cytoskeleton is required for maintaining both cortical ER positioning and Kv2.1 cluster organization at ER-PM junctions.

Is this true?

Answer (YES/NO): NO